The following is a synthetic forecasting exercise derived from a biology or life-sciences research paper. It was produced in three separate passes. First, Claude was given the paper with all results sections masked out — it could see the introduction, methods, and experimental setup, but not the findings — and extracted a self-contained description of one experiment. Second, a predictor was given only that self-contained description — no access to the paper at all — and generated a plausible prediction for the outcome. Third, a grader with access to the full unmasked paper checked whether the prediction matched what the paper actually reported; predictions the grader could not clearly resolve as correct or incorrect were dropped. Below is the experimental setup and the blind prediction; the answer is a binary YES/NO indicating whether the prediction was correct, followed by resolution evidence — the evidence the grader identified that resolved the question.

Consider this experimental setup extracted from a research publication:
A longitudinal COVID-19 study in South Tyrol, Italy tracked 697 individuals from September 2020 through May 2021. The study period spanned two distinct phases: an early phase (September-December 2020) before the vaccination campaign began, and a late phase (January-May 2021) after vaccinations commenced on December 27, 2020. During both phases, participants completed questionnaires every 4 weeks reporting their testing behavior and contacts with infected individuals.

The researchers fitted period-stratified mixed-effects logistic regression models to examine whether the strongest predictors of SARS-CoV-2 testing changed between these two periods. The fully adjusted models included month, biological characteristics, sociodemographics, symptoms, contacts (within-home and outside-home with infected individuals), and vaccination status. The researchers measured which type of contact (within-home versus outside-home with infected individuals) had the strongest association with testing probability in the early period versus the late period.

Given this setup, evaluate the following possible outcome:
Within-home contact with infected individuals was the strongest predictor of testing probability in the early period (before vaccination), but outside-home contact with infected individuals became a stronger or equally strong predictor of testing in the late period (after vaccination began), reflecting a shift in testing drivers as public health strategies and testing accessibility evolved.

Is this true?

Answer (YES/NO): YES